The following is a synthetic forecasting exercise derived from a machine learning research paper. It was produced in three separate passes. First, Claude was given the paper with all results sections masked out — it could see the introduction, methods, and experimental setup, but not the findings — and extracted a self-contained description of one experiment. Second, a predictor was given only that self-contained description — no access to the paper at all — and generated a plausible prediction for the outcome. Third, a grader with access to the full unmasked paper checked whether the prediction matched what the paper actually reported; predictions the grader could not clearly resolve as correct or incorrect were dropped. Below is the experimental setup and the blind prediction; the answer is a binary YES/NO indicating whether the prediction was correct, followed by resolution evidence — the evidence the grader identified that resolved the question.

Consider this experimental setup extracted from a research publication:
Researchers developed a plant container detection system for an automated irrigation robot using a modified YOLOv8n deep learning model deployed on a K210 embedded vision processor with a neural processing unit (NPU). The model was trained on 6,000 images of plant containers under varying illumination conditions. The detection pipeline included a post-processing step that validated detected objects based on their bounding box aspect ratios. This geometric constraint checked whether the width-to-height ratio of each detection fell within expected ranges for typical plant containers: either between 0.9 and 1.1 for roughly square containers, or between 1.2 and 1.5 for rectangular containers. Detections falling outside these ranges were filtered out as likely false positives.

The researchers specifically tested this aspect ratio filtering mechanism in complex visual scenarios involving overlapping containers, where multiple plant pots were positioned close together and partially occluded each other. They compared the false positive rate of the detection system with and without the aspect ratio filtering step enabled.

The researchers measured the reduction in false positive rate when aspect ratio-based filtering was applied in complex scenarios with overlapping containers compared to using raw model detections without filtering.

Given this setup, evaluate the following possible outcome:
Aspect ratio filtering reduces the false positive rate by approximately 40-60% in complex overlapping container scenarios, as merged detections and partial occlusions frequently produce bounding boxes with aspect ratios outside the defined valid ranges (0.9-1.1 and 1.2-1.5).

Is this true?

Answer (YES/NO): NO